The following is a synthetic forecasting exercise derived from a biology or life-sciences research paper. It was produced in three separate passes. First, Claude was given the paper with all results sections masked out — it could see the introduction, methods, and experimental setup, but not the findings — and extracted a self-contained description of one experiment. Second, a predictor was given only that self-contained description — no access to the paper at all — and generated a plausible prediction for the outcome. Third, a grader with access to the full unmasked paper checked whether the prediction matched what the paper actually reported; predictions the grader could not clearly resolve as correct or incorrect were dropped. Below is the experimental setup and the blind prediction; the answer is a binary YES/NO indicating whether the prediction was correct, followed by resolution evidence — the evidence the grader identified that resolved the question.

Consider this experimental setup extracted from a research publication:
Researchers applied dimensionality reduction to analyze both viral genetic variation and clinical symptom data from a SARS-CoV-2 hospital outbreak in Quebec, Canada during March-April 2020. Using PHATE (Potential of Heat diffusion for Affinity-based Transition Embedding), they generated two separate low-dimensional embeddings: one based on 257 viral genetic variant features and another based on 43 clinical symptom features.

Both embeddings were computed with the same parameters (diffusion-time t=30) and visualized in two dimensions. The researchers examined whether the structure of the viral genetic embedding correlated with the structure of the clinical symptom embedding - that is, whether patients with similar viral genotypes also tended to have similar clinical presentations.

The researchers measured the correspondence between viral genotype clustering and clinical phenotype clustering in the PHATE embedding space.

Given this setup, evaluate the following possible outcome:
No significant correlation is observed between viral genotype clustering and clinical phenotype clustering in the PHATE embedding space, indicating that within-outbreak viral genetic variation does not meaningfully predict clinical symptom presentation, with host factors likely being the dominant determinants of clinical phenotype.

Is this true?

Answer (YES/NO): NO